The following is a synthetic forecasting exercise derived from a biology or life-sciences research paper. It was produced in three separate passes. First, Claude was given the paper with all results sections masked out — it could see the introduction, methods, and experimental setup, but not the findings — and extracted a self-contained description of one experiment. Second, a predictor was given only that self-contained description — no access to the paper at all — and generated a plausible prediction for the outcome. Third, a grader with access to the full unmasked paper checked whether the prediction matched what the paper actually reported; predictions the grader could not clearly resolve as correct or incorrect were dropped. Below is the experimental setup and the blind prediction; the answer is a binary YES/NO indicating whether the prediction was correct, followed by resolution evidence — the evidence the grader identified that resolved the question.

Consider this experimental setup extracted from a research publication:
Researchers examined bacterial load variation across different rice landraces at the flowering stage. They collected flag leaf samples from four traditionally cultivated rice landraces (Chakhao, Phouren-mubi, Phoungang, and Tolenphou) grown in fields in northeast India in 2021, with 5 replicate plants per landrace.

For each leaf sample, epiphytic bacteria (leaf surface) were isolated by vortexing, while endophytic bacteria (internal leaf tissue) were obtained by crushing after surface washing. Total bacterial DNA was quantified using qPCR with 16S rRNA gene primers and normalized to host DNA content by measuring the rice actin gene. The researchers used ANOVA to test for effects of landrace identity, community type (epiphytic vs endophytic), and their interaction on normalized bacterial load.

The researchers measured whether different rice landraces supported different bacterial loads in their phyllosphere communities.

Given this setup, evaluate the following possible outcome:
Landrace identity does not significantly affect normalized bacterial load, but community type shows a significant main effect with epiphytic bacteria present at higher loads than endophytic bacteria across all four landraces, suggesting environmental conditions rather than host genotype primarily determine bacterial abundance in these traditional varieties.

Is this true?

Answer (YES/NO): NO